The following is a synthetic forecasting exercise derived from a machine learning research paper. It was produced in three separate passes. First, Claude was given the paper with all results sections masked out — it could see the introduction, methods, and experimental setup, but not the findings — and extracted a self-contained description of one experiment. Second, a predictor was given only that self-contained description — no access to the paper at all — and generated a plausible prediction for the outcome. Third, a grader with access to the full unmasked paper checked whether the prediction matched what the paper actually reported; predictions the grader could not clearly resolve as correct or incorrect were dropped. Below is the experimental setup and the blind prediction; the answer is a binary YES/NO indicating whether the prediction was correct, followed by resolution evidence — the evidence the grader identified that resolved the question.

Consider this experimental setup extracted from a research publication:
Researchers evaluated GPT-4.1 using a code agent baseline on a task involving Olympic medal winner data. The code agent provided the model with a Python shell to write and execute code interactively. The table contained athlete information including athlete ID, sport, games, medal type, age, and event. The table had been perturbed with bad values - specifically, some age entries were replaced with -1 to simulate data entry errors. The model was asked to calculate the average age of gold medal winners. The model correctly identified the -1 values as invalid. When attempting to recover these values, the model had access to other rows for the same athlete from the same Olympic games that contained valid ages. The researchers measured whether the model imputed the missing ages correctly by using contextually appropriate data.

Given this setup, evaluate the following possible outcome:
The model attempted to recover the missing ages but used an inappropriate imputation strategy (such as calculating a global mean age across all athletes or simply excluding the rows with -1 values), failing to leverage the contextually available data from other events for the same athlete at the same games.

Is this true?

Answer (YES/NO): YES